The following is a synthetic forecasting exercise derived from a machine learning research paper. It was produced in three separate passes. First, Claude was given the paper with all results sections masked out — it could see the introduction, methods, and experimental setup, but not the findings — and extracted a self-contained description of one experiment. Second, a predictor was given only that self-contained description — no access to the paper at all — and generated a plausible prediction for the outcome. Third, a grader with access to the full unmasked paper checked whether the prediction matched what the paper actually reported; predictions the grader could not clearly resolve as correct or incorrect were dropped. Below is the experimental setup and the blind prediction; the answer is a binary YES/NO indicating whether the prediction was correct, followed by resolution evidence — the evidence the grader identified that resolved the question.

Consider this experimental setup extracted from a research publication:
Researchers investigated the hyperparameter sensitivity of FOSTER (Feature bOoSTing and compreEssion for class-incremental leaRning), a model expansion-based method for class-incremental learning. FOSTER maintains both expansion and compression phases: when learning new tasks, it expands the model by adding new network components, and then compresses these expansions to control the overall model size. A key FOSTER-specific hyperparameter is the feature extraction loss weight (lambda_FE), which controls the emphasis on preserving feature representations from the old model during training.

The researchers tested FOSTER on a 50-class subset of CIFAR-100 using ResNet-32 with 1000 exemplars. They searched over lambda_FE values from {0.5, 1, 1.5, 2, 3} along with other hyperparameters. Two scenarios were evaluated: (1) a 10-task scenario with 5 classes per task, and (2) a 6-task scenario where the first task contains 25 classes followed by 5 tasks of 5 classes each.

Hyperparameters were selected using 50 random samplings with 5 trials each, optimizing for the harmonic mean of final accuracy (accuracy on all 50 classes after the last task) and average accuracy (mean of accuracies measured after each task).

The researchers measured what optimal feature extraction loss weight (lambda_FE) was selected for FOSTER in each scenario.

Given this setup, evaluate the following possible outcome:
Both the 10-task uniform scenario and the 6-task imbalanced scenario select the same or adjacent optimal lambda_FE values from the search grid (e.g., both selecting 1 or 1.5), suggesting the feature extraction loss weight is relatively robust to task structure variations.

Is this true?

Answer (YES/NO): NO